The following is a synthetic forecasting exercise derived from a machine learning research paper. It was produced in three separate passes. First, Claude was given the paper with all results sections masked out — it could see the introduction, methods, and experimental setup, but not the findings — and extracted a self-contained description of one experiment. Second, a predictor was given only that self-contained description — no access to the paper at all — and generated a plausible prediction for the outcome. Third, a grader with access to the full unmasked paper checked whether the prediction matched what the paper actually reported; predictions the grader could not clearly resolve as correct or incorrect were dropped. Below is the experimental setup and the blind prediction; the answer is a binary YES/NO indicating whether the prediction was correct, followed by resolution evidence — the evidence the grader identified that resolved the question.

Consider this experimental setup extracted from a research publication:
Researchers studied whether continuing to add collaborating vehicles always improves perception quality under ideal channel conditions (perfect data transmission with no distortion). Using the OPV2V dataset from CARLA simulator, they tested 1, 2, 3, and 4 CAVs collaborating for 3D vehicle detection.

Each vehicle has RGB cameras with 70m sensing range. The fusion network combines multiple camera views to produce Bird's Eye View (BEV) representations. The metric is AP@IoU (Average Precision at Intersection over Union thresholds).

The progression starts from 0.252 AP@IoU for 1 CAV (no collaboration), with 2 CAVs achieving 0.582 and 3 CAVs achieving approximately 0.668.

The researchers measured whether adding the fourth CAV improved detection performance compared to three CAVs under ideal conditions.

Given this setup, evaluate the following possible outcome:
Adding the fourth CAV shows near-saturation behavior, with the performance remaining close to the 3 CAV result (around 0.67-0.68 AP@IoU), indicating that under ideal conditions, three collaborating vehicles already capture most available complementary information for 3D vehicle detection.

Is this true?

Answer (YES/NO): YES